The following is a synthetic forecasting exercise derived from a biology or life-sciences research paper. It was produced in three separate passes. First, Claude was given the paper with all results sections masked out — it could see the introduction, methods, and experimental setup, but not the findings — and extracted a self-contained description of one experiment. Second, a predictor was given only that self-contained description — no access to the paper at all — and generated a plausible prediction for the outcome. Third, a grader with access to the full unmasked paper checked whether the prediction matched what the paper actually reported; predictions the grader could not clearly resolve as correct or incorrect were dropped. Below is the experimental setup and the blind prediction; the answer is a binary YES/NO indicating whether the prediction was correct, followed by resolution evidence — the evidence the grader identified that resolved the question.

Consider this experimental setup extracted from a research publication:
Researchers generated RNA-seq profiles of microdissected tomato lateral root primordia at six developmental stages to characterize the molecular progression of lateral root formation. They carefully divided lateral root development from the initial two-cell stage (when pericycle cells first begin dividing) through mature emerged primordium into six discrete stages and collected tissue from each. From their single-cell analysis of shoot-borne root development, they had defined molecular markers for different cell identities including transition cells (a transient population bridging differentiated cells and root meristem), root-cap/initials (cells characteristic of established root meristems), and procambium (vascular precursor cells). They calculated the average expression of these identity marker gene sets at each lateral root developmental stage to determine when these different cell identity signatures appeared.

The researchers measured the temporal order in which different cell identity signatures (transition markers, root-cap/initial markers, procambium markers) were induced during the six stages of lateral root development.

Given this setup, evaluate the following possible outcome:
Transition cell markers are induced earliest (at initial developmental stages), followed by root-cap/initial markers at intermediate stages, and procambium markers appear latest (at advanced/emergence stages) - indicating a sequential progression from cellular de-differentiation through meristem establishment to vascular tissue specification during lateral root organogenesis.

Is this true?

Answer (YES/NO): YES